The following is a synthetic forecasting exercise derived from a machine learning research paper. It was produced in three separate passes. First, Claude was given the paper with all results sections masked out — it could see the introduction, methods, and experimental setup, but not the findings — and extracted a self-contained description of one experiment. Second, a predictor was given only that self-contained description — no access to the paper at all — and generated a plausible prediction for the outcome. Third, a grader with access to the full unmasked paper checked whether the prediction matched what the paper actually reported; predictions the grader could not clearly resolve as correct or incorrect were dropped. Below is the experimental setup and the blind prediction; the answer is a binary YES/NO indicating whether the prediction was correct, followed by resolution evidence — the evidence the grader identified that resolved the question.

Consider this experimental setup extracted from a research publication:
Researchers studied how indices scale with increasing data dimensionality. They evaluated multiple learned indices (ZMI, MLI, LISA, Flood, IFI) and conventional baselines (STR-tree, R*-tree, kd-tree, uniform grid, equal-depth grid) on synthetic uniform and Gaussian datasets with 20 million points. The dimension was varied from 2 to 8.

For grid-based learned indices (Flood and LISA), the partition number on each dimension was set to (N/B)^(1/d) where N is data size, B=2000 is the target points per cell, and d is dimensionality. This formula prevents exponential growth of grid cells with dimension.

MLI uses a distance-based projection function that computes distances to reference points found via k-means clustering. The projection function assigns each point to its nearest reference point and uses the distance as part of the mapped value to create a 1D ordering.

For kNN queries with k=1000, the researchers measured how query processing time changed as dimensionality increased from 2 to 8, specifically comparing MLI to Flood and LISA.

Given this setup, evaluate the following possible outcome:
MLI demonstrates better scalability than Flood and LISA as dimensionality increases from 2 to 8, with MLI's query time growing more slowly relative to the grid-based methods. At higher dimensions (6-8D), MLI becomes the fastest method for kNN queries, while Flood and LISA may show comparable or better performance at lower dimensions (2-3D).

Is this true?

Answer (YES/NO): NO